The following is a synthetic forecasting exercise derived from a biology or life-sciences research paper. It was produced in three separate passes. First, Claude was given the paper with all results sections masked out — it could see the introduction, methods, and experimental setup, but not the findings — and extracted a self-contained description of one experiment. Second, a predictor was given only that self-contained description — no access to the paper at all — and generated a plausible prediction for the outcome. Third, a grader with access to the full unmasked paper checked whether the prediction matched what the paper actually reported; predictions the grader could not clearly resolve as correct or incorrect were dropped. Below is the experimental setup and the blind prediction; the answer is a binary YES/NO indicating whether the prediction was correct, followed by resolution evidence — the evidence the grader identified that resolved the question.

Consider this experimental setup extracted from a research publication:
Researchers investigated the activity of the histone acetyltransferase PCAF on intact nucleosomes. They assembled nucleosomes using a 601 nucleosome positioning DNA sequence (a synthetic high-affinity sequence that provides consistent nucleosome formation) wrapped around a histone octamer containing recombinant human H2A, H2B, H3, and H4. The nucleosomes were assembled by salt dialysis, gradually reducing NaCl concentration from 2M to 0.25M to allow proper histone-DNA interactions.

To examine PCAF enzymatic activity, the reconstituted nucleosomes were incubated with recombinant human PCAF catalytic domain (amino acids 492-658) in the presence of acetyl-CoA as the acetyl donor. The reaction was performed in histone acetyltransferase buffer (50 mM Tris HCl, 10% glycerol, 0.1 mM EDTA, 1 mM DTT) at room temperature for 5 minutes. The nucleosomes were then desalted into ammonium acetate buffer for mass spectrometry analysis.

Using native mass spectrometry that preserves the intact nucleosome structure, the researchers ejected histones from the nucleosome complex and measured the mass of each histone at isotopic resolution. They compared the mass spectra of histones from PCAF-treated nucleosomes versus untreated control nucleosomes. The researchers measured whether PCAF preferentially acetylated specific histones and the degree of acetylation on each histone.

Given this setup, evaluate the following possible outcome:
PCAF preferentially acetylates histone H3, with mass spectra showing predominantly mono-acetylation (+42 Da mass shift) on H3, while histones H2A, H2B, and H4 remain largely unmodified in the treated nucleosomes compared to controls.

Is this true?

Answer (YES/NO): YES